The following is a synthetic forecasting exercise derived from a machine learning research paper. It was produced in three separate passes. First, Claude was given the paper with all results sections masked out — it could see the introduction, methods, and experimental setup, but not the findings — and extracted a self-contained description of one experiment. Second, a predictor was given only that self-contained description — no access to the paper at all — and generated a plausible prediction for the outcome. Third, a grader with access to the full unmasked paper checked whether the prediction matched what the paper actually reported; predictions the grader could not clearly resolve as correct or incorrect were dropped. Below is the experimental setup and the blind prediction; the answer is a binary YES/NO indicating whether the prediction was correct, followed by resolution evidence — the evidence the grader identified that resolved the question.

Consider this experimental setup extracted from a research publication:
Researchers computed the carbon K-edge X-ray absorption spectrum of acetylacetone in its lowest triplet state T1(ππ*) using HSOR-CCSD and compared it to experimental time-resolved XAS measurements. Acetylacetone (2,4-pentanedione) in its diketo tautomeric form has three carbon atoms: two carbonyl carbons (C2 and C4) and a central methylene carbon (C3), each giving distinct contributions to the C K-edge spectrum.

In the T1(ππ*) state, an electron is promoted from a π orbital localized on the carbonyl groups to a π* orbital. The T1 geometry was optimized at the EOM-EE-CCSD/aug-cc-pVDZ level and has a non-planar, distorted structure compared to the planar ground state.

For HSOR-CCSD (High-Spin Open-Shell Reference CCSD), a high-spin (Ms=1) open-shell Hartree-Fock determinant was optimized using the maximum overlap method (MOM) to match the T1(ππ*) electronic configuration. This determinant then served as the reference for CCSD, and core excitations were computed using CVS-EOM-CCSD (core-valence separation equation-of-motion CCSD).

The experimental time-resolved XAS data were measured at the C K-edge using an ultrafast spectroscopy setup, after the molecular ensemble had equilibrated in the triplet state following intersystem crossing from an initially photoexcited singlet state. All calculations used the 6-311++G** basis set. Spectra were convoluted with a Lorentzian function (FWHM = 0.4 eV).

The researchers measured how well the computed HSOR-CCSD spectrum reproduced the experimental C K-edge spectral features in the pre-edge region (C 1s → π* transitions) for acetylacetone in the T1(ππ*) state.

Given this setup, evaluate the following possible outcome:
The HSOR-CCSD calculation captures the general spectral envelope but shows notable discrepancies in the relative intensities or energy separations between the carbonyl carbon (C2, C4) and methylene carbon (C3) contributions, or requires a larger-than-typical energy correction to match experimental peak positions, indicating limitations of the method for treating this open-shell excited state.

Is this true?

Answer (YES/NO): NO